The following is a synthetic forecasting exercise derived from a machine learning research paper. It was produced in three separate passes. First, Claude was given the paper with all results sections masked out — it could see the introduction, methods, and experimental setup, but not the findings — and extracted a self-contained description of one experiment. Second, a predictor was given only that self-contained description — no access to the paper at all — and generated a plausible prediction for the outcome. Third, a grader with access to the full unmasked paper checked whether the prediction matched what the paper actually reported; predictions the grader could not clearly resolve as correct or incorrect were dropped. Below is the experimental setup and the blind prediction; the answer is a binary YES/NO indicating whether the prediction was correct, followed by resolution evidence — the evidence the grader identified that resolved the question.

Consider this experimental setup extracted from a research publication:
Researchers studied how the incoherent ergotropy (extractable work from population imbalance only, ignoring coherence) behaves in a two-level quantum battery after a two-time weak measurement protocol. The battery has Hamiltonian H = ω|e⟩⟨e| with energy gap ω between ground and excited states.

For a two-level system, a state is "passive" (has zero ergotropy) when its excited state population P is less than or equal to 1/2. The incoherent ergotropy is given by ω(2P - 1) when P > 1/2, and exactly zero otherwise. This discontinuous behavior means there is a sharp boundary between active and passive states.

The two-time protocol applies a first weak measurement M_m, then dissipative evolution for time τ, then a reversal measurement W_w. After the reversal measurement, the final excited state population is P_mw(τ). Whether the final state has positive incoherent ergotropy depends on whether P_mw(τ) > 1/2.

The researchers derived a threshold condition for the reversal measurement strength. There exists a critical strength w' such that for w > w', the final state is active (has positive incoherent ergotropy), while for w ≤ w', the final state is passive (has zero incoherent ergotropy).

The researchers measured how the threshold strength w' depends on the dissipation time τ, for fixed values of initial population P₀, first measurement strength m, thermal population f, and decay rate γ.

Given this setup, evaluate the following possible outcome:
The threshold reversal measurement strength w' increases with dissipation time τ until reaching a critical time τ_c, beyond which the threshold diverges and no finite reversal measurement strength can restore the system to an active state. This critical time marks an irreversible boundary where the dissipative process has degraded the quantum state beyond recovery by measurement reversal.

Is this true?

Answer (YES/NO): NO